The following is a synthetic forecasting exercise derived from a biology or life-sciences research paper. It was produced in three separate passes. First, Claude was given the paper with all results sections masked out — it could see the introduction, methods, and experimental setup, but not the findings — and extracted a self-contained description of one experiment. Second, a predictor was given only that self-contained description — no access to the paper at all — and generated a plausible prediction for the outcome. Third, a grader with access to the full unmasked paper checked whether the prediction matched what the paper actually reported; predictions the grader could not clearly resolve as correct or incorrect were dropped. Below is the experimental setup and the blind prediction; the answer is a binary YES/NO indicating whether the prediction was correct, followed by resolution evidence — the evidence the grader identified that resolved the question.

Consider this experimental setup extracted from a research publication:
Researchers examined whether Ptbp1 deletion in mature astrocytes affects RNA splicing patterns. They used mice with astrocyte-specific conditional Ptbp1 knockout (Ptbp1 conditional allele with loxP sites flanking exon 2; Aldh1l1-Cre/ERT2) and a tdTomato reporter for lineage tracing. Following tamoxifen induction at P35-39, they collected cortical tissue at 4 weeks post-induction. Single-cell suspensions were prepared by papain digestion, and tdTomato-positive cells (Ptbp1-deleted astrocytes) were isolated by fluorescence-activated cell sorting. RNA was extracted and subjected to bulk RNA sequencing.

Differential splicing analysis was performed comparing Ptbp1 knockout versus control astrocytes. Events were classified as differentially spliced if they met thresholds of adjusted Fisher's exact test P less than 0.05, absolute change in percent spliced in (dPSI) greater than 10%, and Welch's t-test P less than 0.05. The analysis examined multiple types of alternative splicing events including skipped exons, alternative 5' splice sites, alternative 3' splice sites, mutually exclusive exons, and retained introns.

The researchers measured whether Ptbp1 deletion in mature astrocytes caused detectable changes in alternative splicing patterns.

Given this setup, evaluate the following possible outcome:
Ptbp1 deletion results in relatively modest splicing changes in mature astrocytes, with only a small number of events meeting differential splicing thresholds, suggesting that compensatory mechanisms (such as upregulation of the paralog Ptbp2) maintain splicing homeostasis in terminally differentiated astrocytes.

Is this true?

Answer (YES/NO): NO